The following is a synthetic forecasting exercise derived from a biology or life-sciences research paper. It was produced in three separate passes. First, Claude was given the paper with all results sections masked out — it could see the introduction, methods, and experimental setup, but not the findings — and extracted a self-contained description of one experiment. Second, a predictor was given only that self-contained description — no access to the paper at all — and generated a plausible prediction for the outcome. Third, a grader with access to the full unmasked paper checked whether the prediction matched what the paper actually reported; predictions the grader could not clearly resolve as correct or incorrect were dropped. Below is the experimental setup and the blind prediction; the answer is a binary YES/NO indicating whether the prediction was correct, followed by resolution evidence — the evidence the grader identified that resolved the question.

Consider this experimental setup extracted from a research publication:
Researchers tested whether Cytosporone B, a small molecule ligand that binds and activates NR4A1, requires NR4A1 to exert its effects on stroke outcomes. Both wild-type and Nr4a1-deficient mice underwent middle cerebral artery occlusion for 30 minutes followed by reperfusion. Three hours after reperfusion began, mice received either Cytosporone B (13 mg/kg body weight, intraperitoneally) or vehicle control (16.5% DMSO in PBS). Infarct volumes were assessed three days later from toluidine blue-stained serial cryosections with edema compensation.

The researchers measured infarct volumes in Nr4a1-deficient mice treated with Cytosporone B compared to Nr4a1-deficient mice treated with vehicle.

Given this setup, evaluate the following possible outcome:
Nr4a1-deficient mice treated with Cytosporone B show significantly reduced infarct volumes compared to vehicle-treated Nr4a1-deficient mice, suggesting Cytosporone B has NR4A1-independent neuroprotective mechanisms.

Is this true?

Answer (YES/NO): NO